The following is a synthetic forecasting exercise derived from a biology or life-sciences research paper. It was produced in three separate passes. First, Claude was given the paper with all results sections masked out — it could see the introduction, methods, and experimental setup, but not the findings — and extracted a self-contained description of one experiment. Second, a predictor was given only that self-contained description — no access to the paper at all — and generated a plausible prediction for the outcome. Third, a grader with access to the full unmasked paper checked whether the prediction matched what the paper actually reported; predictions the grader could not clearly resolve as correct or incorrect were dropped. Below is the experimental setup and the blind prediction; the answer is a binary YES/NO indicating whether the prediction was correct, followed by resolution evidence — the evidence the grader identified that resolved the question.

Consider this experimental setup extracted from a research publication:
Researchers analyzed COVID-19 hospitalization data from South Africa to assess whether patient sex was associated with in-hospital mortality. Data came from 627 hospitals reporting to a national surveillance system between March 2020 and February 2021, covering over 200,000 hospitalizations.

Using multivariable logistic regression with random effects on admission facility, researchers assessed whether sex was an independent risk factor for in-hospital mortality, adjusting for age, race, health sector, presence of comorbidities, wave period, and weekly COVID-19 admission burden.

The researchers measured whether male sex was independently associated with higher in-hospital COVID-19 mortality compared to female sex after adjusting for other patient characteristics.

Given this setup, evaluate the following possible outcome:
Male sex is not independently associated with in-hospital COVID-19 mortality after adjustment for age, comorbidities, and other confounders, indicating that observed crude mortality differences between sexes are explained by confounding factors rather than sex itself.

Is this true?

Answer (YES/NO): NO